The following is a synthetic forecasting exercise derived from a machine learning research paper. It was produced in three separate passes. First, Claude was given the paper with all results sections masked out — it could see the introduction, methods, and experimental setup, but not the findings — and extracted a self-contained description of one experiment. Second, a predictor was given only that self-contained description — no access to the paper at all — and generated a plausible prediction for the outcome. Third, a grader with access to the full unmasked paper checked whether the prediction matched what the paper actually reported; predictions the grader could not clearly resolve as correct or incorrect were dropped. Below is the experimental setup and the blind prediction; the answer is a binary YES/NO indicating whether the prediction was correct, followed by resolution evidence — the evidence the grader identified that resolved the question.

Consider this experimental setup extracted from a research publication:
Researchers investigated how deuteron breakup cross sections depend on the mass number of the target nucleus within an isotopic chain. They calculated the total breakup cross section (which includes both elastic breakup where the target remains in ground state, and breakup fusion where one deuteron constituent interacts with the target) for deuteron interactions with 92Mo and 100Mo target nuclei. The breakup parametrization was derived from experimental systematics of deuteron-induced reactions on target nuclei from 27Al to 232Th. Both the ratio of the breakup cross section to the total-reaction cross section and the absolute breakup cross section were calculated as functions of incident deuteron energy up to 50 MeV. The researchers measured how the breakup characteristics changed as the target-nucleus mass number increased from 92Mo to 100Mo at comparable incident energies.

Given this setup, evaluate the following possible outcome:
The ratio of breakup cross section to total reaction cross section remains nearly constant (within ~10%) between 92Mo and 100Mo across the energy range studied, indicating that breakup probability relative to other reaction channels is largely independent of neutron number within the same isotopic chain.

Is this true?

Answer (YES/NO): NO